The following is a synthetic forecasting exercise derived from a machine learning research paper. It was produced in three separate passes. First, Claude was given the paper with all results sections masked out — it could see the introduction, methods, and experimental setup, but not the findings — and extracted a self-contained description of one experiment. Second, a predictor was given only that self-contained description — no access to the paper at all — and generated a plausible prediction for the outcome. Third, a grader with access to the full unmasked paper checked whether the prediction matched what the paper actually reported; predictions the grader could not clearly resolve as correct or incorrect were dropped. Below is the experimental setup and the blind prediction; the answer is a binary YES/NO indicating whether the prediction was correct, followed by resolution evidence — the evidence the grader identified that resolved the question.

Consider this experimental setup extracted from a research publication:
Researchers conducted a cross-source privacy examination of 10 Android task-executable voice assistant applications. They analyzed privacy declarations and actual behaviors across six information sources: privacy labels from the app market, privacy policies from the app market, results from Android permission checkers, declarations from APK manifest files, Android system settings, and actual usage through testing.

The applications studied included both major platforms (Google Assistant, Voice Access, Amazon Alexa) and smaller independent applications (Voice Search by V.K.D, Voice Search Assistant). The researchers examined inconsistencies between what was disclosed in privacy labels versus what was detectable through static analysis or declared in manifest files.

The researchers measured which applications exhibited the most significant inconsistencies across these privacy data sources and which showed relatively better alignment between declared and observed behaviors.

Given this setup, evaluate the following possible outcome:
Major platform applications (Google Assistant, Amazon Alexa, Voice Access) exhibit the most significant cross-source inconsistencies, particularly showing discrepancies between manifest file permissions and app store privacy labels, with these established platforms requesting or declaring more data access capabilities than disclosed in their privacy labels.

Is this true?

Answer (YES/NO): NO